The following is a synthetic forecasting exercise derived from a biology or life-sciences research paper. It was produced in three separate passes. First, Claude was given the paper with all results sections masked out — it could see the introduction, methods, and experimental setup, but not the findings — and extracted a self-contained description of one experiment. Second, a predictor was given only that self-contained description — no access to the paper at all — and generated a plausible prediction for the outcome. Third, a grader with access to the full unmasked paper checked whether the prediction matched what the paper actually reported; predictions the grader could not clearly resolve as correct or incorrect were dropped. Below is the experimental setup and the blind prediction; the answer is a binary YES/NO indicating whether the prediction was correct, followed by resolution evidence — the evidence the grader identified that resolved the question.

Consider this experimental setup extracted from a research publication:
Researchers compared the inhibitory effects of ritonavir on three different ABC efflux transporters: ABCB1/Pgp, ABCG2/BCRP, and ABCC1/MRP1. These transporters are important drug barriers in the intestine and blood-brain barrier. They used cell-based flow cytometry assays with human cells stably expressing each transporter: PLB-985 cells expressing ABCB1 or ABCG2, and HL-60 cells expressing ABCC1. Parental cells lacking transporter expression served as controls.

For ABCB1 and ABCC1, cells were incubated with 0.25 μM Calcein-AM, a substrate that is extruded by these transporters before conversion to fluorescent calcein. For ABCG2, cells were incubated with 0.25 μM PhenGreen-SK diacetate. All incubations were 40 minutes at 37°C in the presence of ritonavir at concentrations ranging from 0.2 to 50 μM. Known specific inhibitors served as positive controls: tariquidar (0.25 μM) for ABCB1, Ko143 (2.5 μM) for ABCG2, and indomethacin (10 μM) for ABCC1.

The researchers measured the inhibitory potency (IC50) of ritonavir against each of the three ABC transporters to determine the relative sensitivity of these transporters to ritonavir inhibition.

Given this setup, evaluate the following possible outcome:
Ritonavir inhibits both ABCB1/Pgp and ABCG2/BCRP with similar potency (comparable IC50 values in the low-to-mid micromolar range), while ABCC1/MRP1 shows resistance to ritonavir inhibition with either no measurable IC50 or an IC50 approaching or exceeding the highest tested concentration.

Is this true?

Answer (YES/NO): NO